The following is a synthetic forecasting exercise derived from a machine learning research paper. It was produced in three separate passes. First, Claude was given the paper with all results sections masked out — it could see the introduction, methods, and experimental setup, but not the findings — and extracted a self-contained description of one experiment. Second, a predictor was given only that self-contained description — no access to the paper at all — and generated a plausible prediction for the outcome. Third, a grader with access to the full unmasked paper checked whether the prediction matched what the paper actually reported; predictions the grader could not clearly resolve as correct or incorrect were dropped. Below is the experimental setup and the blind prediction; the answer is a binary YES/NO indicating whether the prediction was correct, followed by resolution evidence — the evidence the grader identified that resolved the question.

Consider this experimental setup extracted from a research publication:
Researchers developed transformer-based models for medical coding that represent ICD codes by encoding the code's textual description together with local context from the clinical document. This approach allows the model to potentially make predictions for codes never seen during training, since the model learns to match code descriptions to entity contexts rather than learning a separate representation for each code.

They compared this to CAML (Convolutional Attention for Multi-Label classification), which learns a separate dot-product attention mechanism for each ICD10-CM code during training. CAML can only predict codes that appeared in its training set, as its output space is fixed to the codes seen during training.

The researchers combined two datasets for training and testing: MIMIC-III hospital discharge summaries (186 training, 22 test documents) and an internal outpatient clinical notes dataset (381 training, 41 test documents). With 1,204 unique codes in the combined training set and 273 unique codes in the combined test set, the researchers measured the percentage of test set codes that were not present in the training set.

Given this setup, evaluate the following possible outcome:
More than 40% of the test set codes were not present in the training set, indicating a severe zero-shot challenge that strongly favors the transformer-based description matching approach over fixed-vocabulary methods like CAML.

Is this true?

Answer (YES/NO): NO